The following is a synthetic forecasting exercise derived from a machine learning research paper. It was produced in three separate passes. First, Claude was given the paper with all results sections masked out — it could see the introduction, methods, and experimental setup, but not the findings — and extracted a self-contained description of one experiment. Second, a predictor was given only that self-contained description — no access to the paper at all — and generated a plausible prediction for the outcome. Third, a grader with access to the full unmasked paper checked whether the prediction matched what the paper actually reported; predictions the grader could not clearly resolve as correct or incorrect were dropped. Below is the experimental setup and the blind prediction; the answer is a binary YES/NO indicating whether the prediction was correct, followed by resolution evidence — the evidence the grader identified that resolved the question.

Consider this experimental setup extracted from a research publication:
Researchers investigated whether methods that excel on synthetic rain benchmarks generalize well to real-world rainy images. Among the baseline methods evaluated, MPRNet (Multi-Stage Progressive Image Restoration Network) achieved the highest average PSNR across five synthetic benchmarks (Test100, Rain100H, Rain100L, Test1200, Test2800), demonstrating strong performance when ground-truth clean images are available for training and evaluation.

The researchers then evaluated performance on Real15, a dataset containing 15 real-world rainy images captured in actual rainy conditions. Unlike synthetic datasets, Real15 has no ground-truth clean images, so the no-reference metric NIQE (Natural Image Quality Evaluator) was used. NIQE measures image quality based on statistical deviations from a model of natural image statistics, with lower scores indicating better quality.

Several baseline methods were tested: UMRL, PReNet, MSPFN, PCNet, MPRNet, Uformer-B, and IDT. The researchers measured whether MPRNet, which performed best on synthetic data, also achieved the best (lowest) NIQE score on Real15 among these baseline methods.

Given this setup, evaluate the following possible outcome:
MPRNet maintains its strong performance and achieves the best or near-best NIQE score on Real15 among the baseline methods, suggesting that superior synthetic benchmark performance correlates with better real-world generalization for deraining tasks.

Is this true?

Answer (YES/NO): NO